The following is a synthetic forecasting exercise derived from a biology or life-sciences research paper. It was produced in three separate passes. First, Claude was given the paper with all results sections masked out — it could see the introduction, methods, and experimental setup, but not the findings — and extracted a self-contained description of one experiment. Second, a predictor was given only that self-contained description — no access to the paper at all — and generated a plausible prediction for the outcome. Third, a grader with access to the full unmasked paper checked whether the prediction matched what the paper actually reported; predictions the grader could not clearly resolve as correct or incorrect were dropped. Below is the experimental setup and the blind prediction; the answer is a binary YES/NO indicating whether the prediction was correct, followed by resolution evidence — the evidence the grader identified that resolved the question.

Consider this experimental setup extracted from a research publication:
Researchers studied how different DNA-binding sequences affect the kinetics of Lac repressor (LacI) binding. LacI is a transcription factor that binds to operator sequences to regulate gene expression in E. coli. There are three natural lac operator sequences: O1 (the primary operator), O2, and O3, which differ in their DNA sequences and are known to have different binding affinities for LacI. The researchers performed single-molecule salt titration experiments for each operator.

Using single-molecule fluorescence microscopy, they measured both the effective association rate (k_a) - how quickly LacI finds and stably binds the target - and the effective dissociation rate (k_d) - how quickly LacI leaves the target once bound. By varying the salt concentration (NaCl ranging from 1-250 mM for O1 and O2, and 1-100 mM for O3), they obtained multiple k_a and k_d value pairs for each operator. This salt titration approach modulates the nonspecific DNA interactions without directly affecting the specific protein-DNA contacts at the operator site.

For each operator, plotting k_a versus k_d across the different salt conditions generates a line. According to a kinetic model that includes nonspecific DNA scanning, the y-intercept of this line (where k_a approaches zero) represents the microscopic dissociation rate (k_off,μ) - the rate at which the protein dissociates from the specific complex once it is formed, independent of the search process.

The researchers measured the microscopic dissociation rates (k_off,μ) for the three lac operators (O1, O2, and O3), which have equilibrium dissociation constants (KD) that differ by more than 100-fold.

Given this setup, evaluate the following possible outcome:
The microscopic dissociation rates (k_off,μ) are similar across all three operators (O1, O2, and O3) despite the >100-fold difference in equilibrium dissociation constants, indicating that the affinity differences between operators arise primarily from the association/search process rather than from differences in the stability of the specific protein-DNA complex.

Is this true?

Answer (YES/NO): YES